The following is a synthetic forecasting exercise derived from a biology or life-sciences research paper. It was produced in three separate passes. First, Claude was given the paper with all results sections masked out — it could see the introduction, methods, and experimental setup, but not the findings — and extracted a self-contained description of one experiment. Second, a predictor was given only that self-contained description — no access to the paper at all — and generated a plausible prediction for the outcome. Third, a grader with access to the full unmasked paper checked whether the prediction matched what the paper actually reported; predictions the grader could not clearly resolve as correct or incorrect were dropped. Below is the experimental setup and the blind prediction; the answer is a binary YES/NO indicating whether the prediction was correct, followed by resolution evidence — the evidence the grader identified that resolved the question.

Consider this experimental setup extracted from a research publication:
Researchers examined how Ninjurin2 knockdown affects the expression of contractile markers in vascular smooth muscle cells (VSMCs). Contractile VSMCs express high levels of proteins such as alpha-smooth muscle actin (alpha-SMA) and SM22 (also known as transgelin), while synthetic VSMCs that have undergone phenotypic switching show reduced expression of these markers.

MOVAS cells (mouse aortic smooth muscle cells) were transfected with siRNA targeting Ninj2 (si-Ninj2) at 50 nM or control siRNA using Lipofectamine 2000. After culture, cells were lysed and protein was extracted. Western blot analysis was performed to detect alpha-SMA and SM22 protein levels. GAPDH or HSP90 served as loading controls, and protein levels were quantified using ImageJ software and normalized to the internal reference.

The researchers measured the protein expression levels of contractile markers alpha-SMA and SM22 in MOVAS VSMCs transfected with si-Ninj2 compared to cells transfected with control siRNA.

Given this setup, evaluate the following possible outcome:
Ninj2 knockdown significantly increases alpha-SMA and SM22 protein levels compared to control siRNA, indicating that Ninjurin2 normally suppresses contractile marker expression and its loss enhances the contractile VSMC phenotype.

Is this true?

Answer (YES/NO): NO